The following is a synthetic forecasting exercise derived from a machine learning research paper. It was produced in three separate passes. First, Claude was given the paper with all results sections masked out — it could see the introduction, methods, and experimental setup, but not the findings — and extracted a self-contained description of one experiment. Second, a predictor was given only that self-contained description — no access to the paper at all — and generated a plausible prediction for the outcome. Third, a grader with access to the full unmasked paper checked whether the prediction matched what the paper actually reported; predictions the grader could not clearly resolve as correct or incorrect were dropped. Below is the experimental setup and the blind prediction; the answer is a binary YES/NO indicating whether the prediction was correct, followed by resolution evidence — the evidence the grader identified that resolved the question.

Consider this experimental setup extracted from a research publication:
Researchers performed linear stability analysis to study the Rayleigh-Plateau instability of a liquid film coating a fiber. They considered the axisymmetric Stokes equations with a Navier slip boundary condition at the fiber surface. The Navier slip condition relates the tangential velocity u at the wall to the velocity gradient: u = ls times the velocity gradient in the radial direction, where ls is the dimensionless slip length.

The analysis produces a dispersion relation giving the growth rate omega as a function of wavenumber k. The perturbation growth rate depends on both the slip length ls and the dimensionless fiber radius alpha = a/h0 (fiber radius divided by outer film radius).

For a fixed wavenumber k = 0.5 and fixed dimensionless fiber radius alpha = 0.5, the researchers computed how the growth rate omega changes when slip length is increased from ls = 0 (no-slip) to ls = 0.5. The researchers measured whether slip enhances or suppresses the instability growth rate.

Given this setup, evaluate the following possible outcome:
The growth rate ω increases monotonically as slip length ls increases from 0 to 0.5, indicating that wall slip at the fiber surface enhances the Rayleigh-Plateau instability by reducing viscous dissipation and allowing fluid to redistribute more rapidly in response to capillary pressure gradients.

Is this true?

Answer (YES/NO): YES